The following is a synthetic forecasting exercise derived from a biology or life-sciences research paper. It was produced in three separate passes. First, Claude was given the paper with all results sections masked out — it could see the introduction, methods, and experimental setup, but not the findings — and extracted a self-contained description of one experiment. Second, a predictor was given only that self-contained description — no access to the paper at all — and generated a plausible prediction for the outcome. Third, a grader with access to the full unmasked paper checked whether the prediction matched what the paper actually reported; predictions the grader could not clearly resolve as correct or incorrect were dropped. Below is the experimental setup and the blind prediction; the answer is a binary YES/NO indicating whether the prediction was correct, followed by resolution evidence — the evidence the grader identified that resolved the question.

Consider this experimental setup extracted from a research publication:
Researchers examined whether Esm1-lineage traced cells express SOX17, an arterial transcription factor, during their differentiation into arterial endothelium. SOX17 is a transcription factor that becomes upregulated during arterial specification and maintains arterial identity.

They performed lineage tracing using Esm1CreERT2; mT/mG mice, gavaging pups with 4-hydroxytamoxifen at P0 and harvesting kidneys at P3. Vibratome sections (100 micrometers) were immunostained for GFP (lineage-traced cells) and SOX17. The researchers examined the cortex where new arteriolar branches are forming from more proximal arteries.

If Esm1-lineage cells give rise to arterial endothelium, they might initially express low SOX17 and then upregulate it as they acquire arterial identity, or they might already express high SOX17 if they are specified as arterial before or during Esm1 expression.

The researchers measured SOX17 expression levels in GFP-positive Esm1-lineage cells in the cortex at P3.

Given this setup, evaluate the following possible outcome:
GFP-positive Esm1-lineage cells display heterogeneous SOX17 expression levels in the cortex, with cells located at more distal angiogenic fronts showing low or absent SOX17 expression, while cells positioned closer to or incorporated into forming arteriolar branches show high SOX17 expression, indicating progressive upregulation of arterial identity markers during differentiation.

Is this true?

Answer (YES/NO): YES